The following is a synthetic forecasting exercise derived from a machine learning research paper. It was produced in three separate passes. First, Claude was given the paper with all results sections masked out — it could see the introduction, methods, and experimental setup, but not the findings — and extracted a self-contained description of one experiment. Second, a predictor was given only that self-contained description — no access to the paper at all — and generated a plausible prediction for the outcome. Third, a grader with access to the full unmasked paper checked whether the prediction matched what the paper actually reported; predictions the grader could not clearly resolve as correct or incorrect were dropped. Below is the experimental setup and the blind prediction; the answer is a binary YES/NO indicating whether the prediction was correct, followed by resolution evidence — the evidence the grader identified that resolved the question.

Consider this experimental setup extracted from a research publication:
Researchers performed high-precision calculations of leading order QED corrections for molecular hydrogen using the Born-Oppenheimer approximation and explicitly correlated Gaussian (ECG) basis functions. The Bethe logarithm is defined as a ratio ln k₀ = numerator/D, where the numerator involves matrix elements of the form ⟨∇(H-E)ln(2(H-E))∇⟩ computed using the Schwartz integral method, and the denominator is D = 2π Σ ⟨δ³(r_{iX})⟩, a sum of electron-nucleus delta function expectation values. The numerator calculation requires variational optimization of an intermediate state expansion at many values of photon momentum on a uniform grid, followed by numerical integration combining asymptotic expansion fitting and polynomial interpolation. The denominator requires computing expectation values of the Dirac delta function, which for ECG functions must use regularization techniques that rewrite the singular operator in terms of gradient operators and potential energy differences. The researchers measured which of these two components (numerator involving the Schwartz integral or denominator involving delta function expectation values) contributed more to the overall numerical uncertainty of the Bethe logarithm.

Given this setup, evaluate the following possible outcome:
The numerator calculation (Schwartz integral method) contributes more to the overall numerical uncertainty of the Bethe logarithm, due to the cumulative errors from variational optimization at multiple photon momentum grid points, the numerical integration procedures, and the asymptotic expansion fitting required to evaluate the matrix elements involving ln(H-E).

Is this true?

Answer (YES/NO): YES